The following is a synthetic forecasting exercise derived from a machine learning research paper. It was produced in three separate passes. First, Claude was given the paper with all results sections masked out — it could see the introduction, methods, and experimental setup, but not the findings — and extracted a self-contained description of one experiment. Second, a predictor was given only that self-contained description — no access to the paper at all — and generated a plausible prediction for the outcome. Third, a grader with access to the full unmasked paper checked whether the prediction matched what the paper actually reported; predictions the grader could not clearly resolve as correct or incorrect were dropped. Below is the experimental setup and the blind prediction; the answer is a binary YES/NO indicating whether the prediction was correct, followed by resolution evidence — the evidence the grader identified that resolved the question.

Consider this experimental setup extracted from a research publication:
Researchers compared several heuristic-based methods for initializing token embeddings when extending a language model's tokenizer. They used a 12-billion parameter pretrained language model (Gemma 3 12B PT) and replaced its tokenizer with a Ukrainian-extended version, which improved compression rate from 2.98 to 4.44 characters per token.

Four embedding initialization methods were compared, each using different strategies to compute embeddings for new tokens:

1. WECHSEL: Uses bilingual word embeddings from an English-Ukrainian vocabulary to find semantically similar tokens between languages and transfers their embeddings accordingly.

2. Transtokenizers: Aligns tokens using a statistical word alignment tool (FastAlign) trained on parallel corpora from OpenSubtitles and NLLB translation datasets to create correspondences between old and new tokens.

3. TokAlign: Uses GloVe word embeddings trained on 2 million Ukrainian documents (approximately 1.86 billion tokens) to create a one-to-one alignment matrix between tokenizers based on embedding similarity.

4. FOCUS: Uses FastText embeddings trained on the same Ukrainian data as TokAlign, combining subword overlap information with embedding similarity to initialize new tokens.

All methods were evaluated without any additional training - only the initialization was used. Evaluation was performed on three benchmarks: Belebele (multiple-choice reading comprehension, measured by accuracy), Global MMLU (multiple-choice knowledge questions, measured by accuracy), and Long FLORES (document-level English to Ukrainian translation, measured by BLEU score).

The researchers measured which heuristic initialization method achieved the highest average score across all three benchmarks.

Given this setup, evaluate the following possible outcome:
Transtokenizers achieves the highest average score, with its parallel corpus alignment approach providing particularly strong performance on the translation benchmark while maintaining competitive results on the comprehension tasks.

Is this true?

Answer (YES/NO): NO